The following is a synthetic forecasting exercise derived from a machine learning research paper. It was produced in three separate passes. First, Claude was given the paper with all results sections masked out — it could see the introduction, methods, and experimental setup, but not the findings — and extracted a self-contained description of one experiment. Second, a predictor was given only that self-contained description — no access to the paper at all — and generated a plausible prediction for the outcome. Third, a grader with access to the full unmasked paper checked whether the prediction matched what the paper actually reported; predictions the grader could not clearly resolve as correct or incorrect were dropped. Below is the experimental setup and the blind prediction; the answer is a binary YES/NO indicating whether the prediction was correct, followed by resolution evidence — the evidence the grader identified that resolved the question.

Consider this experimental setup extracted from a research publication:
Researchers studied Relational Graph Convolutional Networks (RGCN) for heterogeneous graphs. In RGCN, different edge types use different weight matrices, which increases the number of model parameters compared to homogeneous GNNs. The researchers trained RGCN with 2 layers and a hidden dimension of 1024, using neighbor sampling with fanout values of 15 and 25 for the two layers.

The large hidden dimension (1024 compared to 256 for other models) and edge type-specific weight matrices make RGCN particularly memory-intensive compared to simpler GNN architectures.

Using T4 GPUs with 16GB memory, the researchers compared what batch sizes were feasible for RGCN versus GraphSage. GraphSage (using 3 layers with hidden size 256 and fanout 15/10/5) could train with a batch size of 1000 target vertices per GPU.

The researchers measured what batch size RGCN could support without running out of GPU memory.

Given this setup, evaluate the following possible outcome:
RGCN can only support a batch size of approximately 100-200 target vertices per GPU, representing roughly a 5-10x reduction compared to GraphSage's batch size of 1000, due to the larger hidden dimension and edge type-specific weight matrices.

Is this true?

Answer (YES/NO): NO